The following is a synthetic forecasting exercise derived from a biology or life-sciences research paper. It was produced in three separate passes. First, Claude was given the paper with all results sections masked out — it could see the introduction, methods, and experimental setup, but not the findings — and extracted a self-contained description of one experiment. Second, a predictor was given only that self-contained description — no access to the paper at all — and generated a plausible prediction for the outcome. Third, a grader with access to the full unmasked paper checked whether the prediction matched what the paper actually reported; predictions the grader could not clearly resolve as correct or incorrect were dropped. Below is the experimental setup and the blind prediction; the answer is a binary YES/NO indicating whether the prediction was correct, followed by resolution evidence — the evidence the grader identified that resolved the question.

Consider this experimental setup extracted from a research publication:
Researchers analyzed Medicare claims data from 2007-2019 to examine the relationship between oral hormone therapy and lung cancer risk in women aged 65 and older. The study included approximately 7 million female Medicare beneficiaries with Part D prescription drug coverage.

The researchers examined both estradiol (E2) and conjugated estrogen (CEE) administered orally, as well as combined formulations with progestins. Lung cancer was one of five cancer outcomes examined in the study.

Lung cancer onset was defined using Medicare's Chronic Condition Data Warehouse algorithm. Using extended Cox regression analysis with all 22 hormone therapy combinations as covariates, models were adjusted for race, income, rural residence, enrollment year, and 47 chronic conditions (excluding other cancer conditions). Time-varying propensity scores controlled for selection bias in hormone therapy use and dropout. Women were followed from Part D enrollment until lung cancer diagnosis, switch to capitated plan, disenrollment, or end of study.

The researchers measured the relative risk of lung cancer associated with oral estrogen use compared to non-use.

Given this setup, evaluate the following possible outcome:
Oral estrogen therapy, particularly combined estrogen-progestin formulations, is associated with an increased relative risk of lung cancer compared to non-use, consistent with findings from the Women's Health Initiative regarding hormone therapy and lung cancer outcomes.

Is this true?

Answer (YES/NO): NO